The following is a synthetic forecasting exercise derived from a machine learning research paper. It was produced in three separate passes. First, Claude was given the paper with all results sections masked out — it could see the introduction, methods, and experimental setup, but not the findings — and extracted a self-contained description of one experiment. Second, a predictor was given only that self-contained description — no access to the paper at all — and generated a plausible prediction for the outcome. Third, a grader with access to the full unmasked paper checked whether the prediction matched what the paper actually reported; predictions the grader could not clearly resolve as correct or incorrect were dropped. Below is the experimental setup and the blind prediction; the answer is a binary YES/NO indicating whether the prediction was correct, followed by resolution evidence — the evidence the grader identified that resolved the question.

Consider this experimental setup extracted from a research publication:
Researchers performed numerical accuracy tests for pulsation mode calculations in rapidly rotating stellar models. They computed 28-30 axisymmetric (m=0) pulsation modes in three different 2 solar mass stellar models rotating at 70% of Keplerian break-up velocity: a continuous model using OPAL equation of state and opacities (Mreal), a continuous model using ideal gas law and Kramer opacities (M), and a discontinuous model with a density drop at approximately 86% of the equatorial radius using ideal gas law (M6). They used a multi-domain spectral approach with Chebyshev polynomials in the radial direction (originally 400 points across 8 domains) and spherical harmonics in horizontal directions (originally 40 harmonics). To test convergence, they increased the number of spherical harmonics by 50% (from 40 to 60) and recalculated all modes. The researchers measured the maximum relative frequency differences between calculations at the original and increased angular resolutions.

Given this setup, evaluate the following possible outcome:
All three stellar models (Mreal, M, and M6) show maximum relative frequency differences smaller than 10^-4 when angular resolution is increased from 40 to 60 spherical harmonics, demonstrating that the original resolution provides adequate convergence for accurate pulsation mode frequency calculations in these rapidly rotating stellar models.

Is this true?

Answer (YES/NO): NO